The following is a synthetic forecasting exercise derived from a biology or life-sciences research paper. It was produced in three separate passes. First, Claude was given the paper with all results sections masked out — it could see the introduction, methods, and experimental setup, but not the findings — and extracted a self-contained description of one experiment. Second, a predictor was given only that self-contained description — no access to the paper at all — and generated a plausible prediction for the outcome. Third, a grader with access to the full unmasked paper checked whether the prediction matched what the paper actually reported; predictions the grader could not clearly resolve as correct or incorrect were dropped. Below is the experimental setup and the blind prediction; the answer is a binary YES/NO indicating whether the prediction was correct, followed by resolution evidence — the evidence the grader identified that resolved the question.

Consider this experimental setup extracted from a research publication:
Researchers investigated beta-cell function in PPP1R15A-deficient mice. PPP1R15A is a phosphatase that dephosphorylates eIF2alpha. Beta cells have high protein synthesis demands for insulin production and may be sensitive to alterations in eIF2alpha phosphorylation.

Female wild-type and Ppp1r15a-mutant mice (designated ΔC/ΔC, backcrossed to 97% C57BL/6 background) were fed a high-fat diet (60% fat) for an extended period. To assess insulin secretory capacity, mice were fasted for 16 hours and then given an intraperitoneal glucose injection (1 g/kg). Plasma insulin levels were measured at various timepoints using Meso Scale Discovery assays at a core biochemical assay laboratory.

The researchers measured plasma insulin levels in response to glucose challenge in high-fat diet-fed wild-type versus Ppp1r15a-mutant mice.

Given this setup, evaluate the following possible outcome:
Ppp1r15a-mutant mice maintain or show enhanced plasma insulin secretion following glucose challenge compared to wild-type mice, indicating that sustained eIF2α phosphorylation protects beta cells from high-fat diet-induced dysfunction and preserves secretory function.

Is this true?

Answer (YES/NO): NO